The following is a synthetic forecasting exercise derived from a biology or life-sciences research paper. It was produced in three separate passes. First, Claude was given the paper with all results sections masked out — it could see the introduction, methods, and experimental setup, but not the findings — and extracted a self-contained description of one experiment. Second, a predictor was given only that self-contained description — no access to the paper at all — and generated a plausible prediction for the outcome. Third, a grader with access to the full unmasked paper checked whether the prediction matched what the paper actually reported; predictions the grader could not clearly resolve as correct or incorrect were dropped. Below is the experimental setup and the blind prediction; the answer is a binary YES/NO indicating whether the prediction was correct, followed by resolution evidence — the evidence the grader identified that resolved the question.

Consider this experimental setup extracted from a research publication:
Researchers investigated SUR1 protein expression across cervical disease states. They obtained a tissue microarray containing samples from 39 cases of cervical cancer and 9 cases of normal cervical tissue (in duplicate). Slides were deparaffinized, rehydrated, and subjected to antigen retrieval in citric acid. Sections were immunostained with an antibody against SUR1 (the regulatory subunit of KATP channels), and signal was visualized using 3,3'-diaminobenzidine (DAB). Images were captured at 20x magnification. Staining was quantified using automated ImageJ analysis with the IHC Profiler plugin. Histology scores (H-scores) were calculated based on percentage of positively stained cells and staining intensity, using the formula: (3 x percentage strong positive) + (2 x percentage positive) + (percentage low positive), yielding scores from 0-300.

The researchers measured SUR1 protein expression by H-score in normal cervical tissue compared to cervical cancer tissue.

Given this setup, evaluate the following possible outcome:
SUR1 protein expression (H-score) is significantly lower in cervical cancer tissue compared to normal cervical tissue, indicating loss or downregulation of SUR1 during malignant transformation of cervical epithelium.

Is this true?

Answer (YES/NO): NO